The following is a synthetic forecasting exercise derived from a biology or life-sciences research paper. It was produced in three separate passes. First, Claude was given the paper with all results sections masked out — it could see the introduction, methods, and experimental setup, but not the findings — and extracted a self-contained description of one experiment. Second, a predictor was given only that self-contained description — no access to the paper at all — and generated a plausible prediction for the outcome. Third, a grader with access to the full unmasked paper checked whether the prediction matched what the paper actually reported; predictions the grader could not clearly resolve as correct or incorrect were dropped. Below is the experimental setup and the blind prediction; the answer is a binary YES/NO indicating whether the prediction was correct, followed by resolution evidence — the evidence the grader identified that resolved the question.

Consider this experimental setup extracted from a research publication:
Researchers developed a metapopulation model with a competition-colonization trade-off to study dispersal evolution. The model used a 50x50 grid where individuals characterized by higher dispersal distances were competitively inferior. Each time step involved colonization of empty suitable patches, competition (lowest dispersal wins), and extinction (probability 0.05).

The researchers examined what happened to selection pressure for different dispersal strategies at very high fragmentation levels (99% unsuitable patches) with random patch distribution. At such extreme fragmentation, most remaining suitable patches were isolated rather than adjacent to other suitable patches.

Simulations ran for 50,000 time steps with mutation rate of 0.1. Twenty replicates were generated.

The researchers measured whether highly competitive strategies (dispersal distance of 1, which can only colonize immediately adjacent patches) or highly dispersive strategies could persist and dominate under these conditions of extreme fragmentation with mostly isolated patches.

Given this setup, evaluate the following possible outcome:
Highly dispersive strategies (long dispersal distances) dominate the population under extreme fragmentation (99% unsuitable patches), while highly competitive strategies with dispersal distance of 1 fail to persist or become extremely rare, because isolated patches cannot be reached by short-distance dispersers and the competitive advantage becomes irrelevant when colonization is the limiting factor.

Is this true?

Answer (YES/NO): YES